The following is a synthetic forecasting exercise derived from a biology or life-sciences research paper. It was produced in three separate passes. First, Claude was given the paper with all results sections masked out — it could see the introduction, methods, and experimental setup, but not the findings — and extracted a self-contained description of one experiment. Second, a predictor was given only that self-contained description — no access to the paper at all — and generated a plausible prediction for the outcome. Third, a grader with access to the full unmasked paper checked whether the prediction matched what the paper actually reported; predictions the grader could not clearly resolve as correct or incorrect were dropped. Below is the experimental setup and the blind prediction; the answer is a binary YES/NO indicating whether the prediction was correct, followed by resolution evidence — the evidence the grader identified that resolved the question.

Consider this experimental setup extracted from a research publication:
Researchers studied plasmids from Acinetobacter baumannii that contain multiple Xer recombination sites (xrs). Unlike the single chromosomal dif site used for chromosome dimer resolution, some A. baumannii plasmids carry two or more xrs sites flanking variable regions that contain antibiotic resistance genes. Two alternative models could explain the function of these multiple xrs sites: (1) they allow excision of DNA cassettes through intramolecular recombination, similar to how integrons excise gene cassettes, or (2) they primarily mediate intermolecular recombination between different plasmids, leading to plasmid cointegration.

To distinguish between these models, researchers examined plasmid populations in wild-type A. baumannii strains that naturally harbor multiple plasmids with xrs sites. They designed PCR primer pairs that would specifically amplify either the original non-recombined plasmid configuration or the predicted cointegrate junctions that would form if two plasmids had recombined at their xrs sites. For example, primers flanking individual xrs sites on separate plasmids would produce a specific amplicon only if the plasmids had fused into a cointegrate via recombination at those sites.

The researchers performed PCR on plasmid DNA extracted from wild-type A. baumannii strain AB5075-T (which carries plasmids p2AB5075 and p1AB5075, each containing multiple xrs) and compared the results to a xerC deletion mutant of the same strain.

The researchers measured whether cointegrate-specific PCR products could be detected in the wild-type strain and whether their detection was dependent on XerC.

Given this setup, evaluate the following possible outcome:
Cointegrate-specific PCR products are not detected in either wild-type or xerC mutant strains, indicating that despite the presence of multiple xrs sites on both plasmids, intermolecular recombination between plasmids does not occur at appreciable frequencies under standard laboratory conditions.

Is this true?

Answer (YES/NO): NO